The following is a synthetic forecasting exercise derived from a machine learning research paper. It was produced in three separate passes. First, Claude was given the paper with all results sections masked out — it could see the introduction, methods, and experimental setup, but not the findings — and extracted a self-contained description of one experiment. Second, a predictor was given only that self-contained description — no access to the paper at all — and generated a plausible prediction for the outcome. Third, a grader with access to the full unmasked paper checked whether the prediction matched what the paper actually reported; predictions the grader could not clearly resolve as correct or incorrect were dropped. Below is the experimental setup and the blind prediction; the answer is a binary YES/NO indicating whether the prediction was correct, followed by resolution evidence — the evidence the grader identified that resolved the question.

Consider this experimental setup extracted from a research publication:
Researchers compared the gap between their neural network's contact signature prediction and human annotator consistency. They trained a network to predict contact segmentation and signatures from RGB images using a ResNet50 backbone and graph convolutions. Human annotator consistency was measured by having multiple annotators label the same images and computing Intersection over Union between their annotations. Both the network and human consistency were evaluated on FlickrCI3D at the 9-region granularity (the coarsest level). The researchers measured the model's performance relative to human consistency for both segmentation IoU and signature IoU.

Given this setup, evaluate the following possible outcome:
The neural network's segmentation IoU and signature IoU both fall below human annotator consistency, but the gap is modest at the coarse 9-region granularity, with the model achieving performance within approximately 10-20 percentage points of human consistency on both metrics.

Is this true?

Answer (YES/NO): NO